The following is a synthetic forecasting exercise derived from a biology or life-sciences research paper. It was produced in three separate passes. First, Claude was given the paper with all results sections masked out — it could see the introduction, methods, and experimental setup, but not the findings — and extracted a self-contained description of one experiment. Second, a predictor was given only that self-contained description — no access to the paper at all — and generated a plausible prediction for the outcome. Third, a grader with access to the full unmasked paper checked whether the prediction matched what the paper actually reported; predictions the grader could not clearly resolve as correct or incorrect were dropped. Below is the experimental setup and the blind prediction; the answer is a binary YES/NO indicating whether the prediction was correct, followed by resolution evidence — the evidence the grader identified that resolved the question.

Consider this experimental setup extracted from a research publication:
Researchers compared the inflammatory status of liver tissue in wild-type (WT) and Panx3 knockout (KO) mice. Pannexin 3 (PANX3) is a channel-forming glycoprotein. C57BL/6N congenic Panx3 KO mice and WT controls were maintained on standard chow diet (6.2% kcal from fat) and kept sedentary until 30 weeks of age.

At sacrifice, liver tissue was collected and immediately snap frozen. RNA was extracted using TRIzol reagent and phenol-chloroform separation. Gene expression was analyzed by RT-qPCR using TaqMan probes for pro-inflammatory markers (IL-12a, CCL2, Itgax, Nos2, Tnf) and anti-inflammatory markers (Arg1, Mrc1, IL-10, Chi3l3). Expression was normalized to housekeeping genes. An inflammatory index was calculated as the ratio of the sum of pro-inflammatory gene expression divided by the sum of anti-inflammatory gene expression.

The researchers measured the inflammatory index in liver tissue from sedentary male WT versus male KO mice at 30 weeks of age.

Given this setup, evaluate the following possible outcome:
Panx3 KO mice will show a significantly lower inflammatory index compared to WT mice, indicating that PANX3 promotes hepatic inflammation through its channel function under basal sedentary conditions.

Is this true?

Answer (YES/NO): NO